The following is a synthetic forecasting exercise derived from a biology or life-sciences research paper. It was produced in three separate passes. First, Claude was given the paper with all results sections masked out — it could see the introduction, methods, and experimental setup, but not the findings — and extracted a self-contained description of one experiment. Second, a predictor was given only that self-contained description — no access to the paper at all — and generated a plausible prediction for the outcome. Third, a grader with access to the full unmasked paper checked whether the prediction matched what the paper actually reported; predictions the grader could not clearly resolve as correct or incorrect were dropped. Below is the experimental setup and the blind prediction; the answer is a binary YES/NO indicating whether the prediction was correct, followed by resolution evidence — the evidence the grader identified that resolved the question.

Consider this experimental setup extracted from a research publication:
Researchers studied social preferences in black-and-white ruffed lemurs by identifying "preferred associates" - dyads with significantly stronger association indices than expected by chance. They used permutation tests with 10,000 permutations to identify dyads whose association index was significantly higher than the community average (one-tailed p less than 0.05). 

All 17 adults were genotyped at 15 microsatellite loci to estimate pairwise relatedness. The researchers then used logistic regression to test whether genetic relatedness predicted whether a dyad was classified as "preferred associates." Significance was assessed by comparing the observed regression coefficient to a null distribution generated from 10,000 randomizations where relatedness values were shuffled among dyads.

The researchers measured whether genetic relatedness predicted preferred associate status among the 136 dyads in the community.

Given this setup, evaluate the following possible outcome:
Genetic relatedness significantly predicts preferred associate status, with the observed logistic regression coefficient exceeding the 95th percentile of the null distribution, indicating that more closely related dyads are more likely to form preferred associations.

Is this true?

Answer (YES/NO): NO